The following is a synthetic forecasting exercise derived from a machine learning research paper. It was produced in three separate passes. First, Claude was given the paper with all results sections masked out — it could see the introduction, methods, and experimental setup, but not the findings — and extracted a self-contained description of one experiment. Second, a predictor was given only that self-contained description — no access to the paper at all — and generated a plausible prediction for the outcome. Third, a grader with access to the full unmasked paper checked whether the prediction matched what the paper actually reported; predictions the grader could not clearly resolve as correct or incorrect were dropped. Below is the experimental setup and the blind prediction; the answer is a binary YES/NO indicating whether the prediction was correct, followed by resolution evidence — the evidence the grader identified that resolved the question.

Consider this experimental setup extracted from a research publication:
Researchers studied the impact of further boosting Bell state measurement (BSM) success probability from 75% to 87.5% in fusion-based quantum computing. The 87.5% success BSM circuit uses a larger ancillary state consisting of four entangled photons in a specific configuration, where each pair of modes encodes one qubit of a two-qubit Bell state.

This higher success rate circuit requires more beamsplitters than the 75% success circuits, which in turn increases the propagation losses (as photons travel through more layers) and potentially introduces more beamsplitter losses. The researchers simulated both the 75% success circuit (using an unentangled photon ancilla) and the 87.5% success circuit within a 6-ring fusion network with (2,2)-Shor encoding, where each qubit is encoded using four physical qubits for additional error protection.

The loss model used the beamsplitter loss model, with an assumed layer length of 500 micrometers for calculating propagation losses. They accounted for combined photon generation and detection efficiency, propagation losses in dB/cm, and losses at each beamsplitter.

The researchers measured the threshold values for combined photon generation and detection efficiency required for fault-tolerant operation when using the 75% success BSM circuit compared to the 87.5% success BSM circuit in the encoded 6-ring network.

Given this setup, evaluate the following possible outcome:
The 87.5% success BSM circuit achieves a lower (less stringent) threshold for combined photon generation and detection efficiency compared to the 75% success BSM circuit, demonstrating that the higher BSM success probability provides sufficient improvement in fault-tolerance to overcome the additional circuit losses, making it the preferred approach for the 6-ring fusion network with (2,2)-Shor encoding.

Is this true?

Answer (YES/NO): NO